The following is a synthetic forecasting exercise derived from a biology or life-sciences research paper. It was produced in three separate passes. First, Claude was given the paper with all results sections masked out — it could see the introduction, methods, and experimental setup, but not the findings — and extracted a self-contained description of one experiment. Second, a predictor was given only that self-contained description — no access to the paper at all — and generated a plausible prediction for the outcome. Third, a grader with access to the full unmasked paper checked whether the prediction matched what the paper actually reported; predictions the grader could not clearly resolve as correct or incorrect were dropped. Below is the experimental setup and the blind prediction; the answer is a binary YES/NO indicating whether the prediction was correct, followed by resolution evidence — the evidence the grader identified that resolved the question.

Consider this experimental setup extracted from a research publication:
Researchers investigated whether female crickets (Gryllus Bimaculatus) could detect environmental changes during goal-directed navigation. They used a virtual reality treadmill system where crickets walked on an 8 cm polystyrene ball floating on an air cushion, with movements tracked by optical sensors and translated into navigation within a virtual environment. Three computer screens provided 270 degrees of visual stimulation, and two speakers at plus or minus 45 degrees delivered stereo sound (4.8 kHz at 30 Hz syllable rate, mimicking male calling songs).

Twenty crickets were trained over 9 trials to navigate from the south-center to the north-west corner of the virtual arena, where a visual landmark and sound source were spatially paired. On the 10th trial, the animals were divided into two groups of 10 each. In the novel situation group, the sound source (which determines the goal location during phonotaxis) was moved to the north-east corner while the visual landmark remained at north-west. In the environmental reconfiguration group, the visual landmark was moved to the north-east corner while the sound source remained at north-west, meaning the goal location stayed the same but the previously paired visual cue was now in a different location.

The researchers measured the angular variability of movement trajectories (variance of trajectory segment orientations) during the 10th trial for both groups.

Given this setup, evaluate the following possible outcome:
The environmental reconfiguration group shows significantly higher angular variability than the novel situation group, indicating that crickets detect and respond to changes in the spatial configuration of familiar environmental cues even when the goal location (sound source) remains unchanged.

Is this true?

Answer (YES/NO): NO